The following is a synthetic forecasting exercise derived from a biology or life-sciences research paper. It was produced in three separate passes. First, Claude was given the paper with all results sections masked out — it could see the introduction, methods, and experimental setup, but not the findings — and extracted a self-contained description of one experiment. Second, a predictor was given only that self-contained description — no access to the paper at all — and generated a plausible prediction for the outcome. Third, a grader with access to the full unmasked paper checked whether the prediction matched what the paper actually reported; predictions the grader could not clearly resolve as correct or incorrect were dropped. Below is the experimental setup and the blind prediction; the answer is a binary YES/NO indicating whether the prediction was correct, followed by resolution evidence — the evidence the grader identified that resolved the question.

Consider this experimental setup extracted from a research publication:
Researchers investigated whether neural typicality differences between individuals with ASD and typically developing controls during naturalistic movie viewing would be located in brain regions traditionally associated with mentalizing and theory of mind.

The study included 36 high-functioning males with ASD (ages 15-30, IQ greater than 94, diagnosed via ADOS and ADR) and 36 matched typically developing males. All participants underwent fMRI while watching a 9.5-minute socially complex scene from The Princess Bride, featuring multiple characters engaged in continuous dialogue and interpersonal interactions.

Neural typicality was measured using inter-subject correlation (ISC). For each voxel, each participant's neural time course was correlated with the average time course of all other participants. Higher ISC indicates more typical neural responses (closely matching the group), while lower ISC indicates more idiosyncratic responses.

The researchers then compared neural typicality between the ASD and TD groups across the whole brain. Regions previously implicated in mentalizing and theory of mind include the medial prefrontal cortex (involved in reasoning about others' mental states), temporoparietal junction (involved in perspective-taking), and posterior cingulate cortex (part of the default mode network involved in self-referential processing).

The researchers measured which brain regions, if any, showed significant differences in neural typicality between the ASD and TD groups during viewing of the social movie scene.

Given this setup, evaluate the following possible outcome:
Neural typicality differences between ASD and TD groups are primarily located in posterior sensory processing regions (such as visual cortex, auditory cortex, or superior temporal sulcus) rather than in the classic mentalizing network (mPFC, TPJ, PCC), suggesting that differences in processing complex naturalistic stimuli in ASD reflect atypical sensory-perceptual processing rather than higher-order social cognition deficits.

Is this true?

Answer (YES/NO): NO